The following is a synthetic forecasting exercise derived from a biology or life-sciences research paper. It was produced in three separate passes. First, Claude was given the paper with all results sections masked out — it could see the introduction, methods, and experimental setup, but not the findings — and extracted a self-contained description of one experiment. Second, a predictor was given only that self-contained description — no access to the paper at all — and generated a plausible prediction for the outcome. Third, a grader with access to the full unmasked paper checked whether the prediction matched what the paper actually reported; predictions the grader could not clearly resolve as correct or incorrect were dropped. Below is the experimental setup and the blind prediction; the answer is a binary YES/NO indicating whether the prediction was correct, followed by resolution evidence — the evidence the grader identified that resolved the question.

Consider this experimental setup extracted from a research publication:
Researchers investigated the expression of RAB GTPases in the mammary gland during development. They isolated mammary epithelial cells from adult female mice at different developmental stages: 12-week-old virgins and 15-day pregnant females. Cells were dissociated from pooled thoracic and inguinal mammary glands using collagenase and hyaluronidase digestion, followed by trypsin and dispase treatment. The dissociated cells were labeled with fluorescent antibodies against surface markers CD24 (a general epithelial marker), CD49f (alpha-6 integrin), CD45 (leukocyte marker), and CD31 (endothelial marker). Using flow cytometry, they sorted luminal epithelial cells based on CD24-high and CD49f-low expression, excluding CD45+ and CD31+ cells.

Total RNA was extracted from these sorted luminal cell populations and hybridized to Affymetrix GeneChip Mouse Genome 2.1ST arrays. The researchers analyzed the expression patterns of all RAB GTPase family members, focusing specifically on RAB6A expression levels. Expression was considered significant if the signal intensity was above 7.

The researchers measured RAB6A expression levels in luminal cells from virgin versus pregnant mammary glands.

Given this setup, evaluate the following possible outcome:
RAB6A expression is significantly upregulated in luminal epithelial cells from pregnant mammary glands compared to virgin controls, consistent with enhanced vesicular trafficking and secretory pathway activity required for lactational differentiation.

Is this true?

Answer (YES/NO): YES